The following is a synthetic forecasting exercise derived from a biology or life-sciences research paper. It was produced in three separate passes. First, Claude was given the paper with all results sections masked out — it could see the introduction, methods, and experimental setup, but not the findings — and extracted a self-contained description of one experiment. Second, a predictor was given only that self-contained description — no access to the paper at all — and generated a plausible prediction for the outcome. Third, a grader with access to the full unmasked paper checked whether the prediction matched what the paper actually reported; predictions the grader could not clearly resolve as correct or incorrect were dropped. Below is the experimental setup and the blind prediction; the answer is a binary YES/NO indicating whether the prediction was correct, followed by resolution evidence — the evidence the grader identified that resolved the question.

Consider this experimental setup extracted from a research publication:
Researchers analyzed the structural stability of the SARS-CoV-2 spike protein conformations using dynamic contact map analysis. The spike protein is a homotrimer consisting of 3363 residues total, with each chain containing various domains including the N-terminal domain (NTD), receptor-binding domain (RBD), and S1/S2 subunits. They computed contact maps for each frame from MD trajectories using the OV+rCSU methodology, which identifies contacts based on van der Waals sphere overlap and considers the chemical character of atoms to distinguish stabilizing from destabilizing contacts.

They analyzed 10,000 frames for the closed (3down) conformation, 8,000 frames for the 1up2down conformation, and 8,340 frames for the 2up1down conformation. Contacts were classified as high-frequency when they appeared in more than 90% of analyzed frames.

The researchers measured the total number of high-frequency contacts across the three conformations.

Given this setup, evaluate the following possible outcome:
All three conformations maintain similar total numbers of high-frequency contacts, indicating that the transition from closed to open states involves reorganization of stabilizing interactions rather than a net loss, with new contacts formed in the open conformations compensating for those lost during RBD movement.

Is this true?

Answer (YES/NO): YES